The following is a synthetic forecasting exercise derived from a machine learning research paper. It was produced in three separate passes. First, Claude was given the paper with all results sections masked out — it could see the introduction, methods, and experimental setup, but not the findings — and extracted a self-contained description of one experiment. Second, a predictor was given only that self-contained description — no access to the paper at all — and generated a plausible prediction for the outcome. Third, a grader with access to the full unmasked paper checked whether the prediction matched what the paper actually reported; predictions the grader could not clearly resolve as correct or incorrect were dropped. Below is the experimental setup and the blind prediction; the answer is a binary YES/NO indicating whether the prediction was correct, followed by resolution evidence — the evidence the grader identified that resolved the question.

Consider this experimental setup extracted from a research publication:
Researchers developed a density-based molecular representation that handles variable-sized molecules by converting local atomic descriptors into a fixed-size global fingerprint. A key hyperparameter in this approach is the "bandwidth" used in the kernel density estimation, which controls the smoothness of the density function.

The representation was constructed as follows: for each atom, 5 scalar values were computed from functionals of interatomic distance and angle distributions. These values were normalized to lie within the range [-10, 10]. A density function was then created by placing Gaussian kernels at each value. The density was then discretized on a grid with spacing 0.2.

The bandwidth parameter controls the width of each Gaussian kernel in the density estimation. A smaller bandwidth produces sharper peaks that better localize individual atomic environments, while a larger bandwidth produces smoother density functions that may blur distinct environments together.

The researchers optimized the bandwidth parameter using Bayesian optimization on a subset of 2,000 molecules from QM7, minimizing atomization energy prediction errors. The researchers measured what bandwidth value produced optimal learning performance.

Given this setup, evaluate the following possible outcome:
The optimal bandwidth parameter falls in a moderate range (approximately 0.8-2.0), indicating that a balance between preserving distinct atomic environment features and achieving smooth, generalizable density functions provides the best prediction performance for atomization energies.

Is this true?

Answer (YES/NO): NO